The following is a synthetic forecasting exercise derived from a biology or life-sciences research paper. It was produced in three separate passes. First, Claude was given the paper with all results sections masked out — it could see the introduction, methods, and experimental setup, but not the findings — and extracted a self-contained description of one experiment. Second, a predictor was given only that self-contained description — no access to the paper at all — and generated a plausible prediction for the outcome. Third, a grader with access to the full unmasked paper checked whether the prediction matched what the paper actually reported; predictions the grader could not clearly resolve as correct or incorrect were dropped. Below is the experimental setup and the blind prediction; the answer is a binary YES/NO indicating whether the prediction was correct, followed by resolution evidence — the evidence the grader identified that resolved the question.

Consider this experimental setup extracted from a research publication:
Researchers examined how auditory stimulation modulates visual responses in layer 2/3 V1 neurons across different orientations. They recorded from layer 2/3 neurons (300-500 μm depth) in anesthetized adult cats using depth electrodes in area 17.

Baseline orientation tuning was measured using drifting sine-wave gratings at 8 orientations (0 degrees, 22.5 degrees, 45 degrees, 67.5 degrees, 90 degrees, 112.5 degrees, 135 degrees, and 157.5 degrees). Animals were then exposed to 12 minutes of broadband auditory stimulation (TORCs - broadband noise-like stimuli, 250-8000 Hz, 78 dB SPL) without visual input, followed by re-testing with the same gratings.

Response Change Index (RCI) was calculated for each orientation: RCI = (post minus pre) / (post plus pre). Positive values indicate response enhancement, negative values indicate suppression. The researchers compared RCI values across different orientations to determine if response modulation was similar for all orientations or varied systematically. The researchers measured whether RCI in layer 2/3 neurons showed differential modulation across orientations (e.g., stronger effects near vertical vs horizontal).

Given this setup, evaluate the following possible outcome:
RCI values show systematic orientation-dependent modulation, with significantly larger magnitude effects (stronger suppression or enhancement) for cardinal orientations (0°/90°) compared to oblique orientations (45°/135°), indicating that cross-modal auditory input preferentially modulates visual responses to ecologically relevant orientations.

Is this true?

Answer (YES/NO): NO